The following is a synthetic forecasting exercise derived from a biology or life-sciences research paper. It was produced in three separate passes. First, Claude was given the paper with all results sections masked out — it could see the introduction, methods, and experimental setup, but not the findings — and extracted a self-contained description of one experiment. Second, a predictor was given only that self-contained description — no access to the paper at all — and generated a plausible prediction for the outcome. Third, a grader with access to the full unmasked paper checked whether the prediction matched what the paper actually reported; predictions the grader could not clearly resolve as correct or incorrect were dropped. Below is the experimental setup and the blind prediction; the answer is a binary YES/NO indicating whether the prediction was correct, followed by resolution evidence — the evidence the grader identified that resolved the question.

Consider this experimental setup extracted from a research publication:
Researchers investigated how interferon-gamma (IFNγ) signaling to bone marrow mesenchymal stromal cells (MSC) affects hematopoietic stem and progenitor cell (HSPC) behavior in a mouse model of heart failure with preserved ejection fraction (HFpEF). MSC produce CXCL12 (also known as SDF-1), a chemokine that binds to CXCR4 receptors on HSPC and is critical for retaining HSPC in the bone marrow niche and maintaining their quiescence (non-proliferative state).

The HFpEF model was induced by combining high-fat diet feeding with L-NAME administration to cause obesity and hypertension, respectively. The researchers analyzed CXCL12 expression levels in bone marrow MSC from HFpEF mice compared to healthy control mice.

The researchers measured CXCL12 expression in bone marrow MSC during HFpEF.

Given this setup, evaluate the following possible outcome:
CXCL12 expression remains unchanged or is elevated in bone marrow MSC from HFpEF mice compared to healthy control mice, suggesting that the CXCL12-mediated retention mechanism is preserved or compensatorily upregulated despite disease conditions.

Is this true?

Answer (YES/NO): NO